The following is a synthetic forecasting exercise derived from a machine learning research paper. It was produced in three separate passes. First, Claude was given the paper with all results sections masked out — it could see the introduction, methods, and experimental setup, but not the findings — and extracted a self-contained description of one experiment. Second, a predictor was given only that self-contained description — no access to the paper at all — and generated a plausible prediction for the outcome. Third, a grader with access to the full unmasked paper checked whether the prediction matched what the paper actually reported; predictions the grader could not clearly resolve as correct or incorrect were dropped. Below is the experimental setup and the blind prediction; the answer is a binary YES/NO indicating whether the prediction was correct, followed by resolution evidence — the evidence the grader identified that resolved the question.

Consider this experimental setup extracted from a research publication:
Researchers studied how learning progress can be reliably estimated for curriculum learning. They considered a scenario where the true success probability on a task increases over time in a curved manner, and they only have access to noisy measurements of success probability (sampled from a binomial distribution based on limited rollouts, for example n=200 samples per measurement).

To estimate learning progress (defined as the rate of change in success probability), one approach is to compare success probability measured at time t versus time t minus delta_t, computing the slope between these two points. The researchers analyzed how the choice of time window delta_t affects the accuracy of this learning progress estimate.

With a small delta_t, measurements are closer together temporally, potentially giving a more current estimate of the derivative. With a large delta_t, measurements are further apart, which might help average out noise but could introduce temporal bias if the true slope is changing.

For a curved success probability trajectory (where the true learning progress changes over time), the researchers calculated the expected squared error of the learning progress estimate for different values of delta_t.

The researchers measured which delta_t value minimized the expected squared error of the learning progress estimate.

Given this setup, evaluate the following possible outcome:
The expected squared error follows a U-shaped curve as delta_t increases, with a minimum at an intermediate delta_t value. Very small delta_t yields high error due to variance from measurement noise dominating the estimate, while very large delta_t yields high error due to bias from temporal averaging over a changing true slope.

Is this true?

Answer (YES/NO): YES